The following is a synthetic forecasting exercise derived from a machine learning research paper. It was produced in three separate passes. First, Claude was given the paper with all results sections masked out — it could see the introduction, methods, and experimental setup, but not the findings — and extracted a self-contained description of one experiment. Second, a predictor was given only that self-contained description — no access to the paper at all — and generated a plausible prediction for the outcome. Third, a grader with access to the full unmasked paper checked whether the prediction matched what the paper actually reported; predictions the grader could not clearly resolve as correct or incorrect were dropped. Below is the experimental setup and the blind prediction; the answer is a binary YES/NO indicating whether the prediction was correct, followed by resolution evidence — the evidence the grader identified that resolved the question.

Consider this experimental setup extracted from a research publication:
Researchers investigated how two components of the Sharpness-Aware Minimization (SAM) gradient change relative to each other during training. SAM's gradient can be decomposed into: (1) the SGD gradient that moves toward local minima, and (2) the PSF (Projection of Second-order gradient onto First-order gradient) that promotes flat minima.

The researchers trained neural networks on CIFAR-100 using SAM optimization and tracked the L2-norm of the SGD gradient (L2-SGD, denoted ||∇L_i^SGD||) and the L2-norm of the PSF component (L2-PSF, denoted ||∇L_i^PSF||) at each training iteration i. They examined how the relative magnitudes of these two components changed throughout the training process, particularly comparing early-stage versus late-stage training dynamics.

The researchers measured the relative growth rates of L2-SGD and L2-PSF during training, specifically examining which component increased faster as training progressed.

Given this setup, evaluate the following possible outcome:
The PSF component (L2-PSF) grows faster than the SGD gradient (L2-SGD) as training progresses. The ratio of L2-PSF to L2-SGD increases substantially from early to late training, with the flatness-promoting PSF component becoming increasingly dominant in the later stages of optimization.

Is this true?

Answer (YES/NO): YES